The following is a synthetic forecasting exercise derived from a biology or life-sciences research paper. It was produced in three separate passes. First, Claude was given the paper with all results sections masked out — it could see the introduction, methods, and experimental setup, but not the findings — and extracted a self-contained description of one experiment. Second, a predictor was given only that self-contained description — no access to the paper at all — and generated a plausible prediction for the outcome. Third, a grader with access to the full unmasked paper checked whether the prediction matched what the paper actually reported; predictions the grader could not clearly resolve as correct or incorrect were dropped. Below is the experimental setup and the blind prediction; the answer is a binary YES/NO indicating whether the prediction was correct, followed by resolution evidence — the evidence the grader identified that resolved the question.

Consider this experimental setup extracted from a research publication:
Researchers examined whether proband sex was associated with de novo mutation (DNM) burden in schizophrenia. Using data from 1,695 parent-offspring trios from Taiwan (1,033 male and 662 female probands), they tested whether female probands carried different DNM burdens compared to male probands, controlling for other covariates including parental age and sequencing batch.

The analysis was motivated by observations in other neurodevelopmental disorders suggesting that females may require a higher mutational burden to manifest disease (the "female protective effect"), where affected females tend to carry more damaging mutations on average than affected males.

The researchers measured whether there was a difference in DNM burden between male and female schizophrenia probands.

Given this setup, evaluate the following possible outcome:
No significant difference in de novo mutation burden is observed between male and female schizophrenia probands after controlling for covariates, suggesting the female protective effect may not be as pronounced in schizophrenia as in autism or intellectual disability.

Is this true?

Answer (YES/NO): YES